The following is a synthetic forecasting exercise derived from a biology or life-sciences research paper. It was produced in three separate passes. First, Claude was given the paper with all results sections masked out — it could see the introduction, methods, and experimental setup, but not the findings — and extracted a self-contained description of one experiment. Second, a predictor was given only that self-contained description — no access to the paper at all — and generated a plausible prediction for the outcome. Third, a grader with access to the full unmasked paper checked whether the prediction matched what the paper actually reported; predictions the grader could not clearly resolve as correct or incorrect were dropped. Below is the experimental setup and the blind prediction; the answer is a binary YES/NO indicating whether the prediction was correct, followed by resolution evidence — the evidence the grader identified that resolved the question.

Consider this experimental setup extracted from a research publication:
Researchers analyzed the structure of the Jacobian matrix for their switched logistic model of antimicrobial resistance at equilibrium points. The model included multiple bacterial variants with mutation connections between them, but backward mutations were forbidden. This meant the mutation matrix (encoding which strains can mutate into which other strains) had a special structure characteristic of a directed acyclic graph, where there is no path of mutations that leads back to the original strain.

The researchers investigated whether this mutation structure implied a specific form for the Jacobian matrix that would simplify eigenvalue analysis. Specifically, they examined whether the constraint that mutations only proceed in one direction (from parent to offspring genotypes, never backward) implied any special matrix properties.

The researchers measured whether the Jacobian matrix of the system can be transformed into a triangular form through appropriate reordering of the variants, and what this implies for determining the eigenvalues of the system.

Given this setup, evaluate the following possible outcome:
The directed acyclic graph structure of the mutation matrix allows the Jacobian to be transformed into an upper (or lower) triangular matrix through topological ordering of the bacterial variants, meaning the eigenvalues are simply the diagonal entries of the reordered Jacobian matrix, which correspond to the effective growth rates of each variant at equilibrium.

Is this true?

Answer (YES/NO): YES